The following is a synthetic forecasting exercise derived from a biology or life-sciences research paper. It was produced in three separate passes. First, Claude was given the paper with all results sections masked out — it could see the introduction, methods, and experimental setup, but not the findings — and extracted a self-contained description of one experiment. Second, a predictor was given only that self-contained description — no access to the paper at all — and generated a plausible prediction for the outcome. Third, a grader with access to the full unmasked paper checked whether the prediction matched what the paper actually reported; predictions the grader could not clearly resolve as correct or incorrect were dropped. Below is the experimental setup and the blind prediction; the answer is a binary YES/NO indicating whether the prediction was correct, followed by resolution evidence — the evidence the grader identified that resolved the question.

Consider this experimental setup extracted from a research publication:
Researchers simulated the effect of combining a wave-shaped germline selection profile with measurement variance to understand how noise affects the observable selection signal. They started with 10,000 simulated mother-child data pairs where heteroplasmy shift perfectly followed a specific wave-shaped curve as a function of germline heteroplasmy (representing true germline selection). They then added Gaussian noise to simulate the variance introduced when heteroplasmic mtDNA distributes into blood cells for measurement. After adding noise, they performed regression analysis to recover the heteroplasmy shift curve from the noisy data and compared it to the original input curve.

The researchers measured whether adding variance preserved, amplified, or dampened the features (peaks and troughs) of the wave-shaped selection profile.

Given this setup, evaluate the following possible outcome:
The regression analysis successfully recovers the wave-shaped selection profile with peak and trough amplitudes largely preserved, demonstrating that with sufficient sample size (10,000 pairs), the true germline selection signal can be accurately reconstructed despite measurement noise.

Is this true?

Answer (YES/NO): NO